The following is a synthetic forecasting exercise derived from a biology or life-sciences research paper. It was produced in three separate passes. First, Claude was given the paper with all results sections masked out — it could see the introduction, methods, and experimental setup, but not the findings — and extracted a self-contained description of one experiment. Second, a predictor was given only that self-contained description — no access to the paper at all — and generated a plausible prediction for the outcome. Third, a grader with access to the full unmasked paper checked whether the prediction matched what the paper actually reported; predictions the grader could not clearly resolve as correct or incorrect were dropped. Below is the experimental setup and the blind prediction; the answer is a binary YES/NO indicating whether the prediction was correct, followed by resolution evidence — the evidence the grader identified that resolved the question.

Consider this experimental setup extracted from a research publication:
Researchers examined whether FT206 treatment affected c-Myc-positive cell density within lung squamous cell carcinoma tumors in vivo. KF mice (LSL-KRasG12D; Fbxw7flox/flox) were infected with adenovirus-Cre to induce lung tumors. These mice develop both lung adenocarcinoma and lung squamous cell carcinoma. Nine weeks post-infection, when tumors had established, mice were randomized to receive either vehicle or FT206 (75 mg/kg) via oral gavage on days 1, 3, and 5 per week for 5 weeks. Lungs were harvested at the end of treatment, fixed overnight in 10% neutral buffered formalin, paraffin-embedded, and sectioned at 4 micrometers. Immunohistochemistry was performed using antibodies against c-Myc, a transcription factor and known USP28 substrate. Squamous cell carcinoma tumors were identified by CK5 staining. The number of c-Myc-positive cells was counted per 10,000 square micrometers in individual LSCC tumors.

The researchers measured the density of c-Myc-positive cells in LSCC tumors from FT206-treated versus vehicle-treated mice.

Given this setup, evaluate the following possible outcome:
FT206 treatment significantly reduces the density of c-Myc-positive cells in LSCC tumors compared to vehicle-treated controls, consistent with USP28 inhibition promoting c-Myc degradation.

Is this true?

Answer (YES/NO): YES